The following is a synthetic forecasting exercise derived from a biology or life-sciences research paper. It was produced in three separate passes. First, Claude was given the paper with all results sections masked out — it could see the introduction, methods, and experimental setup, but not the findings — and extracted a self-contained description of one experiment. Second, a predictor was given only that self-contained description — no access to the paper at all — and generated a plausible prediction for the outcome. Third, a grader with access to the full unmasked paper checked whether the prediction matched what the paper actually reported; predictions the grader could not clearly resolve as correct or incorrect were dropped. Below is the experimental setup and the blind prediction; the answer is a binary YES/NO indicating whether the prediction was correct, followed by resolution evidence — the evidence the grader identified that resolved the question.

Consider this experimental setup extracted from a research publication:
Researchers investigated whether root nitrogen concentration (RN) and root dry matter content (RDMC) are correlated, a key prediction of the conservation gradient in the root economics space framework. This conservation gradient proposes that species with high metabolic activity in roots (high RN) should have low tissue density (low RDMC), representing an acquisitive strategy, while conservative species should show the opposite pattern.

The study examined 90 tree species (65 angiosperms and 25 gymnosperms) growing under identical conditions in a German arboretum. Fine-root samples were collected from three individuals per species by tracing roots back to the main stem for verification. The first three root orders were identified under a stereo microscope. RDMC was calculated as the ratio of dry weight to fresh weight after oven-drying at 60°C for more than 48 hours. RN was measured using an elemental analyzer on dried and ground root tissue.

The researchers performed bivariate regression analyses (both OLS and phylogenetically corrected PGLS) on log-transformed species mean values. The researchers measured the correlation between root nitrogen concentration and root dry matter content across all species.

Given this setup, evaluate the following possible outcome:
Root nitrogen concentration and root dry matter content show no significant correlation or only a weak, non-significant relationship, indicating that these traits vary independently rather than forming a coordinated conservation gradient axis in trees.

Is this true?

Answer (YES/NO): NO